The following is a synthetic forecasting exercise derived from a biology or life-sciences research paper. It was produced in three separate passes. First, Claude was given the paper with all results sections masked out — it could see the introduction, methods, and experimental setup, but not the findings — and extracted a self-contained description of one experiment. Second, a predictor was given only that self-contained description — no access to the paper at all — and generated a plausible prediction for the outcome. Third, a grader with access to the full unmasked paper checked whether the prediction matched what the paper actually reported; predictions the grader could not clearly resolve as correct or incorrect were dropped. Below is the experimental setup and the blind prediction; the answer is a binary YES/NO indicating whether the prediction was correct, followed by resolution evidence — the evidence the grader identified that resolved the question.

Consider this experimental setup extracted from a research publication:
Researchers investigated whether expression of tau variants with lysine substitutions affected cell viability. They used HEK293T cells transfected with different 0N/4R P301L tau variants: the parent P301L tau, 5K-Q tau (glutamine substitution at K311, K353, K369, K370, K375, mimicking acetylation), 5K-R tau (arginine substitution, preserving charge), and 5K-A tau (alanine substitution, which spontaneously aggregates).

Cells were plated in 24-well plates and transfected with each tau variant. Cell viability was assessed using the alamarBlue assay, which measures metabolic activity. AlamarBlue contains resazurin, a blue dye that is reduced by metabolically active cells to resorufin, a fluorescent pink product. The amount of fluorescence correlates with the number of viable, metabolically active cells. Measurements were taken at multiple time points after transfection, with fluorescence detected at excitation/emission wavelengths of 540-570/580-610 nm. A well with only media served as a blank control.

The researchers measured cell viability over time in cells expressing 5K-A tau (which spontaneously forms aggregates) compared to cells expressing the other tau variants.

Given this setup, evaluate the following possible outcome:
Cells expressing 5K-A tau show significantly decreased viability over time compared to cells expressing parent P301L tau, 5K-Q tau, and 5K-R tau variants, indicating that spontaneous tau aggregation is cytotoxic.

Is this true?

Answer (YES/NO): NO